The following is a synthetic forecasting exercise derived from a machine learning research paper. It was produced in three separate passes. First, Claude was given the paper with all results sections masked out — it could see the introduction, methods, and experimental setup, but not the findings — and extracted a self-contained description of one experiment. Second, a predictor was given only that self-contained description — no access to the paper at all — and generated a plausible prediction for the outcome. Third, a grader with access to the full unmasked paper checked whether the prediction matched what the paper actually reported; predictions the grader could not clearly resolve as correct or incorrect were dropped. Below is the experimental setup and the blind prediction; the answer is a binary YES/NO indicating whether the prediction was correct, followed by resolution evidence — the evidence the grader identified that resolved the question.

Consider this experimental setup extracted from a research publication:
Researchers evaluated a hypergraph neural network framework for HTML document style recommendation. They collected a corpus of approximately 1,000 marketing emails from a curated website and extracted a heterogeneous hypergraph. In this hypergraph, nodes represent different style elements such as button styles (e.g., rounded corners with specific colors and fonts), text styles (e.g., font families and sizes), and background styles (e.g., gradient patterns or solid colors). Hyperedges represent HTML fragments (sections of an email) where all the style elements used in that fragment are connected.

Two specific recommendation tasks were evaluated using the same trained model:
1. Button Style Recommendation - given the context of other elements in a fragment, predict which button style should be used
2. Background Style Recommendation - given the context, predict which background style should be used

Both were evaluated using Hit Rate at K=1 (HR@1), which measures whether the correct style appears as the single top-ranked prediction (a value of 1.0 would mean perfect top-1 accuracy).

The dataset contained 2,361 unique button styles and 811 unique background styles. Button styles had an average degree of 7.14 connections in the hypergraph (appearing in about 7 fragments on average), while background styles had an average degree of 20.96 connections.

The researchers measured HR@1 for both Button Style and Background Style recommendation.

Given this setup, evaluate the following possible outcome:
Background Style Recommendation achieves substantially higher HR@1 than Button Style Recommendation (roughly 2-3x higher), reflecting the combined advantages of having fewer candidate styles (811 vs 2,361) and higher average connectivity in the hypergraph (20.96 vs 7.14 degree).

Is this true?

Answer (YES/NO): NO